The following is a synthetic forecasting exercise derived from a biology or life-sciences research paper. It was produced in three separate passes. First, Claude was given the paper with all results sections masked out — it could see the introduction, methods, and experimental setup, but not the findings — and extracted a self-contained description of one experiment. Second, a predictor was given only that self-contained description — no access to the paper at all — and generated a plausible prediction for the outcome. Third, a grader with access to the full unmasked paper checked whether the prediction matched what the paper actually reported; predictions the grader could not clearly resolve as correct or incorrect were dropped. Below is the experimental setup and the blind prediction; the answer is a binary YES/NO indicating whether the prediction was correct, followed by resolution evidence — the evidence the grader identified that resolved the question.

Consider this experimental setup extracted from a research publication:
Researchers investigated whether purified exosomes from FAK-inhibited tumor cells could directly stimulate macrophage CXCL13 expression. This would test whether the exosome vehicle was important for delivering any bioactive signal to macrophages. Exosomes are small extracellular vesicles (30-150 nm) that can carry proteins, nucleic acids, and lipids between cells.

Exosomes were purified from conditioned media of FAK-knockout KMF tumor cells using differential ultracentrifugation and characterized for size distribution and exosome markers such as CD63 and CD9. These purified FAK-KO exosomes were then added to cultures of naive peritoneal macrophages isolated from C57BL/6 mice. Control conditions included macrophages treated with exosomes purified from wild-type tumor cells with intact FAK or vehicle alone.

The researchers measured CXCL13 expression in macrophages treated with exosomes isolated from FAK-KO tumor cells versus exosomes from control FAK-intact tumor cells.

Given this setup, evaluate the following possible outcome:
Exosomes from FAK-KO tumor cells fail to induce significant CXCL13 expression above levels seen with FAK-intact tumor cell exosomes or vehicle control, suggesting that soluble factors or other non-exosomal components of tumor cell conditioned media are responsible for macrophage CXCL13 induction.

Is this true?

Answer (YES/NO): NO